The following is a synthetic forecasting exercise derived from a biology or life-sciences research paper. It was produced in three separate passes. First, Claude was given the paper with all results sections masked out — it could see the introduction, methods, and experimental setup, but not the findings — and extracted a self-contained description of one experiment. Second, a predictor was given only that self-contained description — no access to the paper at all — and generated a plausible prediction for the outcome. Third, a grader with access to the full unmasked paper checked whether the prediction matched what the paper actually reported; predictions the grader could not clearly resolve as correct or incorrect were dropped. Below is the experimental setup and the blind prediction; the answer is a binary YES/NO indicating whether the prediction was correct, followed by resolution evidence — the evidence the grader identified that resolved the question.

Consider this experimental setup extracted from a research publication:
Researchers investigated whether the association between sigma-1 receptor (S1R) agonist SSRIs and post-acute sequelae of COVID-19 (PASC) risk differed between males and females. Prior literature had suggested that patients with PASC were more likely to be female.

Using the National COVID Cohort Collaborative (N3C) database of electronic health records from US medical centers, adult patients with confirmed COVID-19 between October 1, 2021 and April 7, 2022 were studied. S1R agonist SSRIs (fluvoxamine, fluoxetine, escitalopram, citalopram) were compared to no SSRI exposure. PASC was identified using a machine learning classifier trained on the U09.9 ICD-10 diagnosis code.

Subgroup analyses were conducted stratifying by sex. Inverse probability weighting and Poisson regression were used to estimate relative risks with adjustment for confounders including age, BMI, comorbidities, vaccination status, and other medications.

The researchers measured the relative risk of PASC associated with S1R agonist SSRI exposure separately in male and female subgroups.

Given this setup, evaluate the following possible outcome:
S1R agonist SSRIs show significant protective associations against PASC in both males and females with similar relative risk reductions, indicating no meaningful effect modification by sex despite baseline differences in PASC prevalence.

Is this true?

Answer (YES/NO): NO